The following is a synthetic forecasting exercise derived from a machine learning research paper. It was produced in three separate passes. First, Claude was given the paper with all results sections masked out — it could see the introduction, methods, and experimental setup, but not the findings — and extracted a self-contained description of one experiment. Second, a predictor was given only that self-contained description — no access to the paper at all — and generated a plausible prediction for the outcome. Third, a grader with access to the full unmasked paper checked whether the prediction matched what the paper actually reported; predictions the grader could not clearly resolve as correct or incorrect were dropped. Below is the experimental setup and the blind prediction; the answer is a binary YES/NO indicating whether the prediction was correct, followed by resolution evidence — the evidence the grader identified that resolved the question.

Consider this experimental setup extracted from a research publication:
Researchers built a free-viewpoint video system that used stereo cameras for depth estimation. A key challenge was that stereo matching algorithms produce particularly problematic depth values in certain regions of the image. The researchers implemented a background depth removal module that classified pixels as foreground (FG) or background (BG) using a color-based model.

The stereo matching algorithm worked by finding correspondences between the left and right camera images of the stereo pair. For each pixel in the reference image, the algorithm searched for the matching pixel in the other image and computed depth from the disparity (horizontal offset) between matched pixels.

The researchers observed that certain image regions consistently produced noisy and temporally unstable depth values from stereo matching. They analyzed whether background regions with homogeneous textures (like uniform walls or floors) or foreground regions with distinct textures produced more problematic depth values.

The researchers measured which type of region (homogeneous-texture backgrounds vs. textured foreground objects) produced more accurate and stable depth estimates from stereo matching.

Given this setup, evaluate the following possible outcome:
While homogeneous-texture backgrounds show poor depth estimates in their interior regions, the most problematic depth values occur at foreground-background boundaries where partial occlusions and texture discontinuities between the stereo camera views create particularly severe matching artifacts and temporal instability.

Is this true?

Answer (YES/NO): NO